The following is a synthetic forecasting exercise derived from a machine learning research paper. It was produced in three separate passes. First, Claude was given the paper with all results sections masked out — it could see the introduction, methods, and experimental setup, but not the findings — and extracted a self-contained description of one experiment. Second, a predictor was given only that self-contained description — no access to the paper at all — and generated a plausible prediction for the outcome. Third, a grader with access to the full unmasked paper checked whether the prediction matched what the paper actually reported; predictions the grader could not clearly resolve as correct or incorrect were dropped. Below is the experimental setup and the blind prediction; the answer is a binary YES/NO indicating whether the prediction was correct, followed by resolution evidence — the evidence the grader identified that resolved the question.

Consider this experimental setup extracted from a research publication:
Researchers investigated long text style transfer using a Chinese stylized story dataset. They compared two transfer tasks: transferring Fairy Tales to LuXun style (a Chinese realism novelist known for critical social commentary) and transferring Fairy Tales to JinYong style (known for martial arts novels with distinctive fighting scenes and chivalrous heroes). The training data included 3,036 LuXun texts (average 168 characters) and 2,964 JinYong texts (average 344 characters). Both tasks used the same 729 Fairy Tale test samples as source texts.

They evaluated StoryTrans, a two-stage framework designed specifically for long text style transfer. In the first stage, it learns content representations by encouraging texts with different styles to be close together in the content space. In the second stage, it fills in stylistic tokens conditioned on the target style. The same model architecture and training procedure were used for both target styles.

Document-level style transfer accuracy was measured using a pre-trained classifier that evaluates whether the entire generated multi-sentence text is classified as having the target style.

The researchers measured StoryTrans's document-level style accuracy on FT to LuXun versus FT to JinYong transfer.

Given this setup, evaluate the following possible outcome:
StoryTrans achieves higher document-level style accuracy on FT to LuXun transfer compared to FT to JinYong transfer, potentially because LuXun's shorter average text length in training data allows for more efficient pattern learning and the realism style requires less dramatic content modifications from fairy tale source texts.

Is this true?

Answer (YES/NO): NO